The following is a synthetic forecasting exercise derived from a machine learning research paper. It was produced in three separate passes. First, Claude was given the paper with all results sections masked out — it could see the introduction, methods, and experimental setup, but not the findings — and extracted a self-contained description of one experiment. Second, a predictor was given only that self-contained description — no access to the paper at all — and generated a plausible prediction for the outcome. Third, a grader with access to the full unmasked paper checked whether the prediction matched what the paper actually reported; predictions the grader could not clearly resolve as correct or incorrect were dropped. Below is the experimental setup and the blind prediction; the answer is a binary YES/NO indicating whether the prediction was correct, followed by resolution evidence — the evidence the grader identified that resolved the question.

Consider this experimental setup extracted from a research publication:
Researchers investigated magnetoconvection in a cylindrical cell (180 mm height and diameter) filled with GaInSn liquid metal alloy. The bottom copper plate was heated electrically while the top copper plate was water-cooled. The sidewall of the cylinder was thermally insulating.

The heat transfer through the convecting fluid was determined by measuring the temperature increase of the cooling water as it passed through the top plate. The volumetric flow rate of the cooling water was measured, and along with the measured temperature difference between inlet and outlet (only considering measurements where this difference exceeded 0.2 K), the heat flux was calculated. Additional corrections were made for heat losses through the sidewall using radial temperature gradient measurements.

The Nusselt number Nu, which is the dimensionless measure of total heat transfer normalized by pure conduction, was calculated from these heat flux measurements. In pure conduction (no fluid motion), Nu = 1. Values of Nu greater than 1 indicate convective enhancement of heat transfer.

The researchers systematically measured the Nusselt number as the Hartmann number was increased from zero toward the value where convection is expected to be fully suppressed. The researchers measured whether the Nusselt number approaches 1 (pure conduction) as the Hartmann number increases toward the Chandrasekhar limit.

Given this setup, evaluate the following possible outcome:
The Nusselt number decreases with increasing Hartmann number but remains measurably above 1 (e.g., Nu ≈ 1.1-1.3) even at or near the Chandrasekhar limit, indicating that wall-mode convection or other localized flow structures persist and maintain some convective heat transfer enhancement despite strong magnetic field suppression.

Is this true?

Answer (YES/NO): YES